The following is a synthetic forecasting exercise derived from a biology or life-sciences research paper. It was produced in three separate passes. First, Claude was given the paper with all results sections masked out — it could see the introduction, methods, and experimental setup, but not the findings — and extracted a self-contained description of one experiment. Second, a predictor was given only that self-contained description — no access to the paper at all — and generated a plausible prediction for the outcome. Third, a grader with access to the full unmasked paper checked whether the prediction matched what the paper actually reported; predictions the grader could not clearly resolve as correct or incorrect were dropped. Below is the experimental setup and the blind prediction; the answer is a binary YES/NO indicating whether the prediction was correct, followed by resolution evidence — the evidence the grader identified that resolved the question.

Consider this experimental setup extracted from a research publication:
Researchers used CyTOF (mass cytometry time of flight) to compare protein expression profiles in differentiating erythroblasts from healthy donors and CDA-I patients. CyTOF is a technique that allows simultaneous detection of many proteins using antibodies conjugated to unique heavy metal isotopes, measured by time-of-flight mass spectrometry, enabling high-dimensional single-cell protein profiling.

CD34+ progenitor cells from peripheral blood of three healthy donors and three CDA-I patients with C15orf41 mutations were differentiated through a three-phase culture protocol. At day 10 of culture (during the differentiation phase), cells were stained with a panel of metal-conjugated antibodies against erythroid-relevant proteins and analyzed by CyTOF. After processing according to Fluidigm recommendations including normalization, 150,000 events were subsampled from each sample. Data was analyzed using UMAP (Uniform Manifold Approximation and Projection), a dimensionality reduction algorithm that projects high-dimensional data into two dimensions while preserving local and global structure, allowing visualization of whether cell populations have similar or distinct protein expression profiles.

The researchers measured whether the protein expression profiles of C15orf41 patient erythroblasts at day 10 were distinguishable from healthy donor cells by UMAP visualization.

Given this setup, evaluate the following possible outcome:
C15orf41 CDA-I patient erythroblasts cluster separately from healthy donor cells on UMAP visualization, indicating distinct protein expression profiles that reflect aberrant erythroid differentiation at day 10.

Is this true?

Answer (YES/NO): NO